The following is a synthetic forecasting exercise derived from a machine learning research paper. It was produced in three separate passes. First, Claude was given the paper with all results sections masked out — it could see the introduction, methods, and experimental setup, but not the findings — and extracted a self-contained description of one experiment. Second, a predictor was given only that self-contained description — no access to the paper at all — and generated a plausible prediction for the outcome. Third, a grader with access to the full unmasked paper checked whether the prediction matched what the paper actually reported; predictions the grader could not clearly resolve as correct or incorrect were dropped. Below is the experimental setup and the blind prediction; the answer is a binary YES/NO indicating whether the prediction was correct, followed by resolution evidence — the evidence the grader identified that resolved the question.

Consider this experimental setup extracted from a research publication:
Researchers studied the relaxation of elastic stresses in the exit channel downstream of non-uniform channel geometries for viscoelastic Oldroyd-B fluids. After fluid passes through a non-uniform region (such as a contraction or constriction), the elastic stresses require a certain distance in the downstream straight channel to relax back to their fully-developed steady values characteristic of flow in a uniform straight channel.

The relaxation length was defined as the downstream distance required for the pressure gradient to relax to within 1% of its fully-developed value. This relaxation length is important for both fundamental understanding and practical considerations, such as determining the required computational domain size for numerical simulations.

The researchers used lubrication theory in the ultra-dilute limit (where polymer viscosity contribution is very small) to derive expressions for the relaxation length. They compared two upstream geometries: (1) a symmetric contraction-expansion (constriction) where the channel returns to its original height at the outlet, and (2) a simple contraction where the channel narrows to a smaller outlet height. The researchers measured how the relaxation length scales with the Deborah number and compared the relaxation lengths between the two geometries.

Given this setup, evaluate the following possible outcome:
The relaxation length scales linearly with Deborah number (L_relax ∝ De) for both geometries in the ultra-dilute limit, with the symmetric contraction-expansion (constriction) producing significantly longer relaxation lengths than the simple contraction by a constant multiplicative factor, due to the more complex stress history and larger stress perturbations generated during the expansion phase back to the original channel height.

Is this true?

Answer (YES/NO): NO